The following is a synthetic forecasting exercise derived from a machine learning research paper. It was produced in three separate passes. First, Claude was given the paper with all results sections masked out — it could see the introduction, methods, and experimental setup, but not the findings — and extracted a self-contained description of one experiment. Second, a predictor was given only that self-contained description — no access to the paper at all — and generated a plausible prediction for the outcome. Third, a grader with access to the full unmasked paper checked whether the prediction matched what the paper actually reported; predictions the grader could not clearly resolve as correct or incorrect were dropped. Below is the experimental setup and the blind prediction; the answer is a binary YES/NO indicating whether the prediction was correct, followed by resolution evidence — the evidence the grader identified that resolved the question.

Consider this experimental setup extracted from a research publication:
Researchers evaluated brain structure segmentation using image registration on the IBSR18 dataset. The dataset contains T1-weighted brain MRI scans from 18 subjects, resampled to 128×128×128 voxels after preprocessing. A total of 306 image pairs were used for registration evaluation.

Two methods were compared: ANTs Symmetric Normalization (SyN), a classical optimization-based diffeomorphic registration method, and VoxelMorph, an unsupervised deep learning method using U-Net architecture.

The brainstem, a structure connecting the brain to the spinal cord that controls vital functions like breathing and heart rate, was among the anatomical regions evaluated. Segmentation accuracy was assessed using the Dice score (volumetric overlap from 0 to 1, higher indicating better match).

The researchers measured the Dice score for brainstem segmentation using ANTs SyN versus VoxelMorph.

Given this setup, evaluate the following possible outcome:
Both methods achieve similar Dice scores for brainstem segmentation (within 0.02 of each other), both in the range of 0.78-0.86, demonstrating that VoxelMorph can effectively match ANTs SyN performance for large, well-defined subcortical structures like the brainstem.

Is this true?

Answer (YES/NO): NO